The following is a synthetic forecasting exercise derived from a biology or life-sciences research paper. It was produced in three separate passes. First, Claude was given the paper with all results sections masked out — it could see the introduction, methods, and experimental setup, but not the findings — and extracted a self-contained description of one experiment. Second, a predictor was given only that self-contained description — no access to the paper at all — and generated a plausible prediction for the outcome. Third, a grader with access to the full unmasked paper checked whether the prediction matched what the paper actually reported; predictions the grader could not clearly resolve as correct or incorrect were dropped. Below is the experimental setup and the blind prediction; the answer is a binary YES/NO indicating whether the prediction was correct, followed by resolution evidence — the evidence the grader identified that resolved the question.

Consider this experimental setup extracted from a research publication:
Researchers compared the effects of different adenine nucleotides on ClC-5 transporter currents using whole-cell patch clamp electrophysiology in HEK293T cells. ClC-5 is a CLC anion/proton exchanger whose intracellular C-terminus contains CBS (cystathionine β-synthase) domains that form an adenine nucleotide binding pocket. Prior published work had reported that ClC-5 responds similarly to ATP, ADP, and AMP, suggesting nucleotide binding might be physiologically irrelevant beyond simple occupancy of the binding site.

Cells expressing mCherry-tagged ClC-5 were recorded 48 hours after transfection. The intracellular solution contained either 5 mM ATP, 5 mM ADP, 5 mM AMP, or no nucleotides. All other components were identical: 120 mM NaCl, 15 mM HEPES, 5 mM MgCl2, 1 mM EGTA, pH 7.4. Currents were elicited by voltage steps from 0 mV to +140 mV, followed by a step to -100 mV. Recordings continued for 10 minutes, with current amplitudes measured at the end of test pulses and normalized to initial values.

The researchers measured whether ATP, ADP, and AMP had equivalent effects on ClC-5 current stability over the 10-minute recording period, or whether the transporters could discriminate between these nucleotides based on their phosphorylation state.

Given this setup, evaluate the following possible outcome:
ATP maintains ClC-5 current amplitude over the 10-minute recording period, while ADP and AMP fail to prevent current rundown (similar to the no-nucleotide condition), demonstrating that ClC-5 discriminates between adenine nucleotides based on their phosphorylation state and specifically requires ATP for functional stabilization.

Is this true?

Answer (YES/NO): NO